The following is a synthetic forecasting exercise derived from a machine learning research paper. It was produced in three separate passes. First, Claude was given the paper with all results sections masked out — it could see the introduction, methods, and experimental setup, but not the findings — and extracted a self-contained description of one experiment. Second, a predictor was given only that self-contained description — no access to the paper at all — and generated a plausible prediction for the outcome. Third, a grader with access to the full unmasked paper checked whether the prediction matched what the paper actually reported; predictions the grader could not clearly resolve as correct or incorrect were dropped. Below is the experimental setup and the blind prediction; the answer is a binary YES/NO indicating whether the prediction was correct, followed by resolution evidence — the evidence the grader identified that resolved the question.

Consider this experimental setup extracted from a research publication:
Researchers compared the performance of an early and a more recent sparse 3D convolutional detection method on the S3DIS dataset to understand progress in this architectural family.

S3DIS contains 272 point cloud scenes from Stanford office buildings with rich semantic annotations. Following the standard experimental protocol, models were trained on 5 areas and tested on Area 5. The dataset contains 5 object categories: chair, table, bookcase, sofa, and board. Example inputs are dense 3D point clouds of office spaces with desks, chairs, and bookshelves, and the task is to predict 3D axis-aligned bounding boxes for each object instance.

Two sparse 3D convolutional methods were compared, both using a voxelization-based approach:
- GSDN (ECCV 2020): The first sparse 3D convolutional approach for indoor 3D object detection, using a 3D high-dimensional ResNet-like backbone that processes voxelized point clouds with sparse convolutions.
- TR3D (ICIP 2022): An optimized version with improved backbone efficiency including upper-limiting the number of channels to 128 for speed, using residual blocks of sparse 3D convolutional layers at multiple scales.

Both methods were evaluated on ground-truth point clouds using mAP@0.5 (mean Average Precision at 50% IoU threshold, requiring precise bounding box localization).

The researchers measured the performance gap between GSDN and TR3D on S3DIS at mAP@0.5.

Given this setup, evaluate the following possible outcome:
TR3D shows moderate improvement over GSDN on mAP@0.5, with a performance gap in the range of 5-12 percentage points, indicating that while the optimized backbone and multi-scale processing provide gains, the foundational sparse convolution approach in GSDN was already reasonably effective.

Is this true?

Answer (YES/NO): NO